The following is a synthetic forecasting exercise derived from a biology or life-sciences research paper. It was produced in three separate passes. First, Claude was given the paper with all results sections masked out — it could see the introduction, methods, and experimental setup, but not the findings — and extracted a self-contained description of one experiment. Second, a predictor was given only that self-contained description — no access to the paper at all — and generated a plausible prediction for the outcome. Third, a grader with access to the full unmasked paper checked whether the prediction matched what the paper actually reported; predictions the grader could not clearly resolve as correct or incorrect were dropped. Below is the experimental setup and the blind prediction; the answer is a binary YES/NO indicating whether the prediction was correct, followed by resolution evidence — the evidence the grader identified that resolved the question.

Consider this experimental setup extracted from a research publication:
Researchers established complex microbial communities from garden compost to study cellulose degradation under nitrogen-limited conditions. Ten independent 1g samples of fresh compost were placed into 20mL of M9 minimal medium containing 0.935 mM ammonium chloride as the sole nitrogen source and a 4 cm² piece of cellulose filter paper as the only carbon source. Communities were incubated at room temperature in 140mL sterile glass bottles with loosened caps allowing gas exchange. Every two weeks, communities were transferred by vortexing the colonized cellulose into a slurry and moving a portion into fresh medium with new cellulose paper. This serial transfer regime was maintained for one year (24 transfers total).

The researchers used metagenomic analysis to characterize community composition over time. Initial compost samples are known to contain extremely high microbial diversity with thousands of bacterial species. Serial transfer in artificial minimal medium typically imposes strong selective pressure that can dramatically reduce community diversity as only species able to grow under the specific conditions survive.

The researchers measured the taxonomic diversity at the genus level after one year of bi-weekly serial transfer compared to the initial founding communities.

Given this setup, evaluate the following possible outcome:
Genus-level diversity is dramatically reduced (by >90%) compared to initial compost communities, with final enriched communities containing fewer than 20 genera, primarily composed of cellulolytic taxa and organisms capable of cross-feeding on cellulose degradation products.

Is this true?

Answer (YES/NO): NO